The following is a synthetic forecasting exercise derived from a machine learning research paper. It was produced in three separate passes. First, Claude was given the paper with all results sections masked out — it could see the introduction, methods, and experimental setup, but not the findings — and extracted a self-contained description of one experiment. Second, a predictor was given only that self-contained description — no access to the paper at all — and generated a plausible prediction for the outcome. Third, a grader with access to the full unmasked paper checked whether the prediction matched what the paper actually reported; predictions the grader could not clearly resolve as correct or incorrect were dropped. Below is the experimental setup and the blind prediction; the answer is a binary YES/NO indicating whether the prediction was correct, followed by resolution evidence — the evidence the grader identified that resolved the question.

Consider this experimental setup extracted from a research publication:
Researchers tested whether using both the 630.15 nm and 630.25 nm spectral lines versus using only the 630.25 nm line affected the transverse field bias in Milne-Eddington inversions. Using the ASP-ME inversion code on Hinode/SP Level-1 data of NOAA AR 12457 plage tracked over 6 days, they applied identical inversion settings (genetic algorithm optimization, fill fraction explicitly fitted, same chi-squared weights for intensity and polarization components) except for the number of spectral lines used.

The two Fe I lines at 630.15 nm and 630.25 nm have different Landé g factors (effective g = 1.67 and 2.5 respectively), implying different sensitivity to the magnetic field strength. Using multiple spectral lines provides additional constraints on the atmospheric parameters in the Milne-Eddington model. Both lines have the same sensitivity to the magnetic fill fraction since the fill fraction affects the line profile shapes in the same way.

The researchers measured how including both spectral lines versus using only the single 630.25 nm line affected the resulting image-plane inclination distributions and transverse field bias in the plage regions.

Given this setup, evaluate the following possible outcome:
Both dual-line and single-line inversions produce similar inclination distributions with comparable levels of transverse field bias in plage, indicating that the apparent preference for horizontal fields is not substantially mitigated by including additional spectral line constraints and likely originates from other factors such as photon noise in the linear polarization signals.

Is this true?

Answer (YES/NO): NO